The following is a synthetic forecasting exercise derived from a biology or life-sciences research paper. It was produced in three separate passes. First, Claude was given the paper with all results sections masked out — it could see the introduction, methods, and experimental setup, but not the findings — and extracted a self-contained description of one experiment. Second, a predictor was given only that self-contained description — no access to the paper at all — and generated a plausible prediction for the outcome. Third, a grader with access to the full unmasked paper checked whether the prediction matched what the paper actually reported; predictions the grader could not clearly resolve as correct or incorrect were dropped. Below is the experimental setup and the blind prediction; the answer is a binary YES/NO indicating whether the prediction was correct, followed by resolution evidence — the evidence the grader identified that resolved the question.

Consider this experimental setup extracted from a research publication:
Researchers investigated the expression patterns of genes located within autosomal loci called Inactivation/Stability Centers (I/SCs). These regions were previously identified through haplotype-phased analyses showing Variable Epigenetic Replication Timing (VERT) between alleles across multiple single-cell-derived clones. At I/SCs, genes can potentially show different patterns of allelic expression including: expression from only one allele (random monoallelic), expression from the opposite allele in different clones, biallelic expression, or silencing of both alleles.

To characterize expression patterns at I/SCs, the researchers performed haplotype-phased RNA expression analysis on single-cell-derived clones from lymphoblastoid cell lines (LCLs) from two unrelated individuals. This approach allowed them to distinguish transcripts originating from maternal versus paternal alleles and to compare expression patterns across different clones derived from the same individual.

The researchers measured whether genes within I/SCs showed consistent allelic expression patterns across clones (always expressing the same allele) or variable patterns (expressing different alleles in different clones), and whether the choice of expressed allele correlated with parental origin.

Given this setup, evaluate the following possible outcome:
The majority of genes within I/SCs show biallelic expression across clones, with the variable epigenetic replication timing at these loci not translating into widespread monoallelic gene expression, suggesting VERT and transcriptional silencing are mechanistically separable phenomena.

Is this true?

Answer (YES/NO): NO